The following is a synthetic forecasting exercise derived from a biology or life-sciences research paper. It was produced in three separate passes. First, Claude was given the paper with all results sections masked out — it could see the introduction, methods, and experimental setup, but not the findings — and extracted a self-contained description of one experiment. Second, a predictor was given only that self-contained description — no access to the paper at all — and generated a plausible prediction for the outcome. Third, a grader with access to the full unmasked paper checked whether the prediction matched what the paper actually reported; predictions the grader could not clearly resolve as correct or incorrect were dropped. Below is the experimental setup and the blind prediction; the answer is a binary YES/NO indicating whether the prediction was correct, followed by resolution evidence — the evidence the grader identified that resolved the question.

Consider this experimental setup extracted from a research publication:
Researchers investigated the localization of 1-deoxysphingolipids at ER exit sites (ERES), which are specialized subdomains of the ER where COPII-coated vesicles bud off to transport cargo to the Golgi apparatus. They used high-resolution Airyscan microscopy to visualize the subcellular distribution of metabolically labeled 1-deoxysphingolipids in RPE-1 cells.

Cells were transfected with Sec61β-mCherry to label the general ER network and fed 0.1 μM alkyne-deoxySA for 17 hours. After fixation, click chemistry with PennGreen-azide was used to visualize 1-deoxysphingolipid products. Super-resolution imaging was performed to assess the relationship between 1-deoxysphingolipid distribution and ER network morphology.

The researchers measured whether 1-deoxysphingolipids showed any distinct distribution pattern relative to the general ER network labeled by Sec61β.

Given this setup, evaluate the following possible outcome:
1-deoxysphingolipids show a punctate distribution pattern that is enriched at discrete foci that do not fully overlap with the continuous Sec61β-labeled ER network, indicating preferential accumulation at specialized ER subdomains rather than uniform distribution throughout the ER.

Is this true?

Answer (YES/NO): YES